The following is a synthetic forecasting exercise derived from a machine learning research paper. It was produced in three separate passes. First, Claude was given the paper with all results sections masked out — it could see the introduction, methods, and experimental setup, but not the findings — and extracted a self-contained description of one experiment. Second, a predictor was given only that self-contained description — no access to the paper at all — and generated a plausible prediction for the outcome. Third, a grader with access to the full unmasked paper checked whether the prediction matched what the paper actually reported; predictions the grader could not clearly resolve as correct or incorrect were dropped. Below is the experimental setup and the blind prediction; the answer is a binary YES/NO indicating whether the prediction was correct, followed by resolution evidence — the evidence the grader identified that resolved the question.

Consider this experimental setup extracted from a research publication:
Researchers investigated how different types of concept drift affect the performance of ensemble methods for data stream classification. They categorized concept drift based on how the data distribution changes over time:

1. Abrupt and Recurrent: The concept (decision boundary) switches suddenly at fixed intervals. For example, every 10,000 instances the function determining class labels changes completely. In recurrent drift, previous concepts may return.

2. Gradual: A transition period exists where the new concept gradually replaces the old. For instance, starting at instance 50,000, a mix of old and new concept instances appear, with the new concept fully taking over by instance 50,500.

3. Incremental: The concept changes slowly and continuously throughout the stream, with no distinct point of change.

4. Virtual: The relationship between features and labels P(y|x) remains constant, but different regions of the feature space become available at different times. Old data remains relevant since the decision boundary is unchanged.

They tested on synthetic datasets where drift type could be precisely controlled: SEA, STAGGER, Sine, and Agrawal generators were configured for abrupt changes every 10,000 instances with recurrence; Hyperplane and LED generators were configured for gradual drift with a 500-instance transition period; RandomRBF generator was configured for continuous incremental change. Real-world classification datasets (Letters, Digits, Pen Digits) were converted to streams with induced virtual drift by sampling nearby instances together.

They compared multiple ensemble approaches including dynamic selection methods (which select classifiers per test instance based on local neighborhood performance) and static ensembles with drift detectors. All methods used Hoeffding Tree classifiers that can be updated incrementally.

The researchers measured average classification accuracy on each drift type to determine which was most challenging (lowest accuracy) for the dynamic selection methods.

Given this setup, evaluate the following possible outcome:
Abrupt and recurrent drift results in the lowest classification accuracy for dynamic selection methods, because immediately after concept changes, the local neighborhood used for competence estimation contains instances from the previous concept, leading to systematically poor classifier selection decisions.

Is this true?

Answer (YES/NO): NO